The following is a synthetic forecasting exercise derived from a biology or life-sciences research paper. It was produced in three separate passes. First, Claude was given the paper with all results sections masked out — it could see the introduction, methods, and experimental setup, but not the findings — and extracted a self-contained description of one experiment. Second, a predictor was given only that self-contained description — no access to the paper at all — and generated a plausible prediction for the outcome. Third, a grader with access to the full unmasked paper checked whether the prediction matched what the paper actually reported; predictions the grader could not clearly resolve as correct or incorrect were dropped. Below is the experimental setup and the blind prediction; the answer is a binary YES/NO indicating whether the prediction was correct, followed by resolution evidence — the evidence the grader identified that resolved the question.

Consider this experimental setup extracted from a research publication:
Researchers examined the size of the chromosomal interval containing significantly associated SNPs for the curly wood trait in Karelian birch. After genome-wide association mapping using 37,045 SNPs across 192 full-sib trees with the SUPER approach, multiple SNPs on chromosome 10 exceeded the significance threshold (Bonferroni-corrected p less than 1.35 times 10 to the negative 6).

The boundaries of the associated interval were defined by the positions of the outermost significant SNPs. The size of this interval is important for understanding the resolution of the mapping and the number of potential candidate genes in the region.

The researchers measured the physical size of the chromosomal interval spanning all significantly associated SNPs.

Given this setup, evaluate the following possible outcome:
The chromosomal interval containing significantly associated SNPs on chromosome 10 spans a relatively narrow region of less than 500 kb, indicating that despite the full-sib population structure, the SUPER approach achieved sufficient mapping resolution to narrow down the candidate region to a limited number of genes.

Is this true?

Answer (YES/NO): NO